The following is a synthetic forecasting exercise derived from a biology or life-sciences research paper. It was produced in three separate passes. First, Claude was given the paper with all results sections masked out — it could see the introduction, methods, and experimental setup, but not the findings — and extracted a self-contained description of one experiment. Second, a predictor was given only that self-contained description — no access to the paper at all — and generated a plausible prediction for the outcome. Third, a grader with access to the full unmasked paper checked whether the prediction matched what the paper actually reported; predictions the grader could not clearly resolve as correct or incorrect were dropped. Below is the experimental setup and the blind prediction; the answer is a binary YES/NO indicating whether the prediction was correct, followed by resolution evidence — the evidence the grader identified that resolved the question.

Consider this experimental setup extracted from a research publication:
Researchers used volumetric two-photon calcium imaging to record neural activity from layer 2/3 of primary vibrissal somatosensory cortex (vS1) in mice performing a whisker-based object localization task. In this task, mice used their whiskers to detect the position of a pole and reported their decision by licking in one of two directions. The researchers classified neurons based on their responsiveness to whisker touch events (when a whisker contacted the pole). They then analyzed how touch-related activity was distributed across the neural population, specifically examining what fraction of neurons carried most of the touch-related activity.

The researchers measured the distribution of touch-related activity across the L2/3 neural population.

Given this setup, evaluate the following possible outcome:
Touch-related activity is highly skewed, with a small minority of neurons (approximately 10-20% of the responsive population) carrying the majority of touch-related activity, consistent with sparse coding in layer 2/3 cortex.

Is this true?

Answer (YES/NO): NO